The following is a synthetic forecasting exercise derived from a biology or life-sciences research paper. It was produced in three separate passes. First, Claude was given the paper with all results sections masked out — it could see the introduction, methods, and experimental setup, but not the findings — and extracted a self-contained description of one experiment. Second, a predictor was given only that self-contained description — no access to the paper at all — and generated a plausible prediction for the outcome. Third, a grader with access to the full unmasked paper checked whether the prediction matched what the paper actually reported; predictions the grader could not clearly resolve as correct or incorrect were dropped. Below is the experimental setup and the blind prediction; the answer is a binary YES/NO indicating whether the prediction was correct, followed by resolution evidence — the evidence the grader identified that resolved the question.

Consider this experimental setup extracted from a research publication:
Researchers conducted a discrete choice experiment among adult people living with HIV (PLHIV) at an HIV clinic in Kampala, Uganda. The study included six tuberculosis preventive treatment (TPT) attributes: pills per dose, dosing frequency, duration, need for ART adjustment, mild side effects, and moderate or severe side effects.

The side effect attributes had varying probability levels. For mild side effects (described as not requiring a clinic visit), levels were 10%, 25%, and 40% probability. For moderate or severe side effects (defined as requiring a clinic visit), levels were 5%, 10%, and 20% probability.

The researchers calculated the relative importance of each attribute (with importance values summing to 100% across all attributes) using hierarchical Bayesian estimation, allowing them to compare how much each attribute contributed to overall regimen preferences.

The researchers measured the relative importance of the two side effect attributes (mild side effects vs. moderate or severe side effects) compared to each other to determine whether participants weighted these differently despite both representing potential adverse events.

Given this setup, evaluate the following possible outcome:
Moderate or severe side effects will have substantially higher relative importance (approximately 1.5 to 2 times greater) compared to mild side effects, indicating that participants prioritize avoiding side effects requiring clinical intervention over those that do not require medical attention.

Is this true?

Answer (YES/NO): NO